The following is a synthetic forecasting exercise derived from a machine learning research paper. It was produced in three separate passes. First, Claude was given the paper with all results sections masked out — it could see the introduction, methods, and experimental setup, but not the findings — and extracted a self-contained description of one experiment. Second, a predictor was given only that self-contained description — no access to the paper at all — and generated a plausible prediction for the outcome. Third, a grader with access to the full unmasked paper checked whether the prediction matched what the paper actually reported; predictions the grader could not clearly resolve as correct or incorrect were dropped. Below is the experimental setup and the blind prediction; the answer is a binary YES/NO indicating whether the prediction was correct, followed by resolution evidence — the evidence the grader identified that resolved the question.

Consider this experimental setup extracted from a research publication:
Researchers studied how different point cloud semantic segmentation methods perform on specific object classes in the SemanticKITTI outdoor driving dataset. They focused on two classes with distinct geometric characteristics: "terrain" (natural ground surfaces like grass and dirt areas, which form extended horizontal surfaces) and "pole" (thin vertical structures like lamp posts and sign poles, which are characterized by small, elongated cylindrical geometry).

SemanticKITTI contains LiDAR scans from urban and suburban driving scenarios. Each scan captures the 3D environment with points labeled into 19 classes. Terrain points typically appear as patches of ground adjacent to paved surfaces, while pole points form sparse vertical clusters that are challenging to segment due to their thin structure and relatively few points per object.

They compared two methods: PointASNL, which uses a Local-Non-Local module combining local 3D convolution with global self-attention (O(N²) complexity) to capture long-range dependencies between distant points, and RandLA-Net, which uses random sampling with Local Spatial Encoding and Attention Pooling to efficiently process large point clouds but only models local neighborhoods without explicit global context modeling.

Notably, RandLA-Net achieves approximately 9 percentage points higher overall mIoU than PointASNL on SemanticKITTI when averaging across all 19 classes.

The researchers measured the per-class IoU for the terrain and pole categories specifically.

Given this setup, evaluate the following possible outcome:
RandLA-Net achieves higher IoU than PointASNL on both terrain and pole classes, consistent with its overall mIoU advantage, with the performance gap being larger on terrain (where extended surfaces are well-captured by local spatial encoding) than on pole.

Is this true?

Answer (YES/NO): NO